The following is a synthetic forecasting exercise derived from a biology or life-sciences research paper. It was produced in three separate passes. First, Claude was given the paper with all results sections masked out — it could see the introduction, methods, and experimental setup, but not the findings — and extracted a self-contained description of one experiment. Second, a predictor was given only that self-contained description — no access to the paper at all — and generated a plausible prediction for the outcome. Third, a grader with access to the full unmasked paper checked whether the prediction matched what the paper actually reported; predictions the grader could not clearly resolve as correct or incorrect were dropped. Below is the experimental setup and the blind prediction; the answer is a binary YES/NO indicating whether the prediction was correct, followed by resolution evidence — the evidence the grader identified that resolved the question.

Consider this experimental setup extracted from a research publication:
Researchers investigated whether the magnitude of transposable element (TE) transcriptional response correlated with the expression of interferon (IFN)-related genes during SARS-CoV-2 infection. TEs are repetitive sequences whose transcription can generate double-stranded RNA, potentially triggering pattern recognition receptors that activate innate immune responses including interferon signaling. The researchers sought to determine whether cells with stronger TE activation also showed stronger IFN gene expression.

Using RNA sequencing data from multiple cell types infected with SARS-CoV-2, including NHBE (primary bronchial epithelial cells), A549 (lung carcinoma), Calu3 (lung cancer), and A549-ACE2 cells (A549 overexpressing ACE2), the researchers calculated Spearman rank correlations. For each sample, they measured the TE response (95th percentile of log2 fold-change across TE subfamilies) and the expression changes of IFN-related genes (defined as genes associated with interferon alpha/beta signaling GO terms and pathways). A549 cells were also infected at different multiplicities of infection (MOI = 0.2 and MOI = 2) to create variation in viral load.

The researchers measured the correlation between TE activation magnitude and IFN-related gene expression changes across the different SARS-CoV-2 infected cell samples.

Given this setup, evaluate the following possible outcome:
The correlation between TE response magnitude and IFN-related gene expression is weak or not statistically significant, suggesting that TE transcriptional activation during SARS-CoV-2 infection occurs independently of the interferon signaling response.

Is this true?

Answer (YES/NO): NO